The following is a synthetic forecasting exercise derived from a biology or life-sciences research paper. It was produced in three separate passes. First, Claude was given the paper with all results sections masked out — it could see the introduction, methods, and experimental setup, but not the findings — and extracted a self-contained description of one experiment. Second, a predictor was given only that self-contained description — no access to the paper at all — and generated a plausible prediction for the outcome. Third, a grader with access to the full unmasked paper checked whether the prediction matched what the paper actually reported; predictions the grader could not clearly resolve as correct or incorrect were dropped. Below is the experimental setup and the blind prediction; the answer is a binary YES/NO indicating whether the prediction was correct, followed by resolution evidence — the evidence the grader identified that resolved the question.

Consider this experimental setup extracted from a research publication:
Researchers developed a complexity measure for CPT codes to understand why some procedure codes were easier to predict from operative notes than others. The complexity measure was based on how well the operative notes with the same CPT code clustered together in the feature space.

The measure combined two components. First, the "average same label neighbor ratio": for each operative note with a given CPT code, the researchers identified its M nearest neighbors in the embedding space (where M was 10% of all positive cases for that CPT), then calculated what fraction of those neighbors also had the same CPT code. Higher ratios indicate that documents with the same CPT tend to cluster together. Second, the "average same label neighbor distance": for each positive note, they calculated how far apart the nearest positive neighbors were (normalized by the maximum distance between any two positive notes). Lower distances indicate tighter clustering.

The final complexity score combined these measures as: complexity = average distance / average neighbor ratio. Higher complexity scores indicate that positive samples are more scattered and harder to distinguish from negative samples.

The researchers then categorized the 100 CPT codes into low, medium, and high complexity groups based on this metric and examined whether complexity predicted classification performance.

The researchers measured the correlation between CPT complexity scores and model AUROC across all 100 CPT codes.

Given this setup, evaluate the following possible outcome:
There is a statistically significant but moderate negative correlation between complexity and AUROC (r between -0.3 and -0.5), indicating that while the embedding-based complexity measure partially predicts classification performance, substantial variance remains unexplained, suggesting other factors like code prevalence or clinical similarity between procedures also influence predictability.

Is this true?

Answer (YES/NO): NO